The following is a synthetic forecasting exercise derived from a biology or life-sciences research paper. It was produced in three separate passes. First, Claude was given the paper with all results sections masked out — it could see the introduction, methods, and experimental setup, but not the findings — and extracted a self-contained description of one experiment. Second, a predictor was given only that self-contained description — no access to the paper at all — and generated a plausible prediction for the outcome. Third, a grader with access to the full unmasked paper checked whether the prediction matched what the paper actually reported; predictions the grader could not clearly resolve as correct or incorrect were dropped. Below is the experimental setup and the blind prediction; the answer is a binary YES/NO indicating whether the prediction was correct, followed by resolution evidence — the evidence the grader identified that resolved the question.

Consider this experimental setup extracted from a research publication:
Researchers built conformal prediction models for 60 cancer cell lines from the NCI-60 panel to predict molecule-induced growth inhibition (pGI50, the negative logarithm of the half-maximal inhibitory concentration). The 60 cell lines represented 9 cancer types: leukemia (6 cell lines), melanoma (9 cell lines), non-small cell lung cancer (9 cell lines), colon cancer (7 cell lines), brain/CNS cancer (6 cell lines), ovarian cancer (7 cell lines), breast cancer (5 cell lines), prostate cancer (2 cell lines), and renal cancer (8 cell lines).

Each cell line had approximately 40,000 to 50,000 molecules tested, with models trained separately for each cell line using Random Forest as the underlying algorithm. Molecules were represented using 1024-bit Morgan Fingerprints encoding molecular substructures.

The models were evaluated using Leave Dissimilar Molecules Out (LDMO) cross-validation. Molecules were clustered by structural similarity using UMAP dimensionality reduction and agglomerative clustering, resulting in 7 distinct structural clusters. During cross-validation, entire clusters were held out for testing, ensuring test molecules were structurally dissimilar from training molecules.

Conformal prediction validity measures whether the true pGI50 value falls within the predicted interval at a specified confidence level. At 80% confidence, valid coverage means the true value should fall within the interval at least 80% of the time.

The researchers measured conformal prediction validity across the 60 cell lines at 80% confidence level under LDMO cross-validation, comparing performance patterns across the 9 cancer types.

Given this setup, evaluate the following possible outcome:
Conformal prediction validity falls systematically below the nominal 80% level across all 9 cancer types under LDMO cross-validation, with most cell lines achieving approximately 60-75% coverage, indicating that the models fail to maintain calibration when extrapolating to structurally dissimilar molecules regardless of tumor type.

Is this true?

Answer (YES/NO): NO